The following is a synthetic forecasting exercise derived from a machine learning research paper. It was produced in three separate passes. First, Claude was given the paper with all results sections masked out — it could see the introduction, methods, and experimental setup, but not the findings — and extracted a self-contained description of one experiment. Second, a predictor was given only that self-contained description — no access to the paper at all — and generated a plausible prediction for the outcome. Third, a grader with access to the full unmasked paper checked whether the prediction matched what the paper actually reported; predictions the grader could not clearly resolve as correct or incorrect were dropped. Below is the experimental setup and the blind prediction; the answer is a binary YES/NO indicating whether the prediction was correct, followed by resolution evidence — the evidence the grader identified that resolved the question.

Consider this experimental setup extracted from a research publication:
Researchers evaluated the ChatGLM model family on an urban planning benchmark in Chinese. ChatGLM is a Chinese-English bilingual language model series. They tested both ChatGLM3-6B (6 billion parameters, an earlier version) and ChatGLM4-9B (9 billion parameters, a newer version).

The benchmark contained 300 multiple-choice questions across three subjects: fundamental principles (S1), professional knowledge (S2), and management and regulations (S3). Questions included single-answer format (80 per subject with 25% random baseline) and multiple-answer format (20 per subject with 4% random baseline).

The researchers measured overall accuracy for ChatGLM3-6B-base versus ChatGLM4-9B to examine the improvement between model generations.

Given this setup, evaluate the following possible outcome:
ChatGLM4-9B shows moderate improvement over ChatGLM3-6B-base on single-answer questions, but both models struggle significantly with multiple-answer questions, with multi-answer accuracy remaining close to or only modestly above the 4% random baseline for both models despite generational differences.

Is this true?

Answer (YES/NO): NO